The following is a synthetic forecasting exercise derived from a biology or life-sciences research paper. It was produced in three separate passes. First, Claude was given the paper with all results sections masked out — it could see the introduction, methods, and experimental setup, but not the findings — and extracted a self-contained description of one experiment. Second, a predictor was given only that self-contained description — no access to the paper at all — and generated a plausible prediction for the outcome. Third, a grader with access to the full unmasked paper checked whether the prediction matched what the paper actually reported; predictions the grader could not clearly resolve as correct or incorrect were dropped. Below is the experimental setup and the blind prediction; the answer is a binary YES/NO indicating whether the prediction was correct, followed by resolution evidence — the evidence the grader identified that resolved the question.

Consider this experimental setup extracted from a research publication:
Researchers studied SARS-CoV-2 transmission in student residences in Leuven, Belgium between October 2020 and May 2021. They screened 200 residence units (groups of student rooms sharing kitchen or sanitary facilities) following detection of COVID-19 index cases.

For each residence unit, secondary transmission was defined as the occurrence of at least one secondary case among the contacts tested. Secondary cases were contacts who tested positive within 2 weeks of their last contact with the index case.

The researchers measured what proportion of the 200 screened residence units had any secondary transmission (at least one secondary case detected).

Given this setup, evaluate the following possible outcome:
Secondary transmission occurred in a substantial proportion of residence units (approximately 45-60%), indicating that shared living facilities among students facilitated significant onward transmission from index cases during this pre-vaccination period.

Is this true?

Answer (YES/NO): NO